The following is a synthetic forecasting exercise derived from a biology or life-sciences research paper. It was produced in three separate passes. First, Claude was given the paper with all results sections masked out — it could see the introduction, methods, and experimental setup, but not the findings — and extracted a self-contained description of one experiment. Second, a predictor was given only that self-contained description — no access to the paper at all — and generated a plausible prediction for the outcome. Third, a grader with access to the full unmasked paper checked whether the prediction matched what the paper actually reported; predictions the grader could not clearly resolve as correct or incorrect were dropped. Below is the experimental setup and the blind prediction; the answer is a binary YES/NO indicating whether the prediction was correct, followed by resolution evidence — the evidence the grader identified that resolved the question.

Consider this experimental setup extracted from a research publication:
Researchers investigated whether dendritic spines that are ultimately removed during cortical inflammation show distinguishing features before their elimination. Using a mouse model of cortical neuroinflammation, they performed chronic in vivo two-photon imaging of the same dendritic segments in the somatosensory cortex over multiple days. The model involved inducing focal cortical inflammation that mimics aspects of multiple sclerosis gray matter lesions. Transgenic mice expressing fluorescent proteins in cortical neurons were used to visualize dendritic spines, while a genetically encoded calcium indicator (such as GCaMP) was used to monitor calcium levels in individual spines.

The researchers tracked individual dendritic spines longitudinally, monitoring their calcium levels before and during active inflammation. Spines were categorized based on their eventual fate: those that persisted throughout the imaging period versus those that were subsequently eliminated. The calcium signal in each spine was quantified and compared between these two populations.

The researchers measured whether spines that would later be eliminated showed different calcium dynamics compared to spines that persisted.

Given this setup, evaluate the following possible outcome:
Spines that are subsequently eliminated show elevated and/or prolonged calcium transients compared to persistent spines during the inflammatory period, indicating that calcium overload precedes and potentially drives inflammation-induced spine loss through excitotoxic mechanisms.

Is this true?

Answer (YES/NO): NO